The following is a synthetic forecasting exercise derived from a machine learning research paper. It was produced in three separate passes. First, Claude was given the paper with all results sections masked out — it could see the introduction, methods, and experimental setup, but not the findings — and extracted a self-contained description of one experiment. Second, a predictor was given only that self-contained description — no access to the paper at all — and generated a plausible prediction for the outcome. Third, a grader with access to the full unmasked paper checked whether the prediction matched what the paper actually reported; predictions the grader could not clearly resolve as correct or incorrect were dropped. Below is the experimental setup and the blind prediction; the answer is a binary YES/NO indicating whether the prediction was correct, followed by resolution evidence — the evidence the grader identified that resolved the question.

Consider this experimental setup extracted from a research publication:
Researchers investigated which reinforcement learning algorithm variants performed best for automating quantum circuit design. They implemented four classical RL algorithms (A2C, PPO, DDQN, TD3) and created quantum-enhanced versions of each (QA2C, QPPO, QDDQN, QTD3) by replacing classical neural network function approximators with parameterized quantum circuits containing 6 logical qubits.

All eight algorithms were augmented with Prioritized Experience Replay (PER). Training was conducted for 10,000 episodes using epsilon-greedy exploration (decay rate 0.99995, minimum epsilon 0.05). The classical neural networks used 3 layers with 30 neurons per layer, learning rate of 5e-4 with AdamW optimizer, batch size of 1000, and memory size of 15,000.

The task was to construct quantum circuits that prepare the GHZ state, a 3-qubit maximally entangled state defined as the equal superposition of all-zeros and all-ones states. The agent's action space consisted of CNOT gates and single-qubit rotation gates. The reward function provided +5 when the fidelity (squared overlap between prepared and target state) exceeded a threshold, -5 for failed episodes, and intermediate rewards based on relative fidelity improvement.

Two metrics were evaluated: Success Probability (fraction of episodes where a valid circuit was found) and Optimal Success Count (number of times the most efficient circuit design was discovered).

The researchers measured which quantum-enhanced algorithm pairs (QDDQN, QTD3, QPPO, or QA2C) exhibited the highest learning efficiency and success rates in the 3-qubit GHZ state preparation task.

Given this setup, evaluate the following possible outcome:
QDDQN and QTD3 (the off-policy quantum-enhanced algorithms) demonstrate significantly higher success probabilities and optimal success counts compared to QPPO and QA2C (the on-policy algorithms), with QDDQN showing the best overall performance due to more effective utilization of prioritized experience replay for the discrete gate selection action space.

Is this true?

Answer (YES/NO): YES